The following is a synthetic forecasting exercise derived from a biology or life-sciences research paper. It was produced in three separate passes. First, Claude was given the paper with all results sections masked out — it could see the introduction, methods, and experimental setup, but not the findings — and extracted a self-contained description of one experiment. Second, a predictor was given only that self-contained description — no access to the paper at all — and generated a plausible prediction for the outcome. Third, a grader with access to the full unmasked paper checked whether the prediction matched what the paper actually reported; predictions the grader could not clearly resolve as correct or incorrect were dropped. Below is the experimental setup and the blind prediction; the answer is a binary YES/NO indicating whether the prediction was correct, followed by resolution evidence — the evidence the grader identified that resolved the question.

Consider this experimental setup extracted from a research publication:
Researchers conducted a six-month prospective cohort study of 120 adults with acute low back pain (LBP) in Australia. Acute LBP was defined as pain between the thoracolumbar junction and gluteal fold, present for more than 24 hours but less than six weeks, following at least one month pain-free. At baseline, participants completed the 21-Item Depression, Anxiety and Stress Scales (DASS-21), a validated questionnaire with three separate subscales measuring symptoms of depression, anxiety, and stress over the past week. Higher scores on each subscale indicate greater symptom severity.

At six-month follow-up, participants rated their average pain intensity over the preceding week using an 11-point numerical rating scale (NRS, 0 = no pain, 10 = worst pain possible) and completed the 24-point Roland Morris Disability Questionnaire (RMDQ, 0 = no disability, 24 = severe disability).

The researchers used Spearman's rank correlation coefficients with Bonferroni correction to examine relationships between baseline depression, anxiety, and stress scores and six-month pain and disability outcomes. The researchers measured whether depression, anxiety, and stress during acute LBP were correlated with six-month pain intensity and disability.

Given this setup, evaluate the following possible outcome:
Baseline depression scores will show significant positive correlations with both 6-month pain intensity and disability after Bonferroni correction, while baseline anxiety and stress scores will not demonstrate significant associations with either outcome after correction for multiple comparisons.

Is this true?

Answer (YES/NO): NO